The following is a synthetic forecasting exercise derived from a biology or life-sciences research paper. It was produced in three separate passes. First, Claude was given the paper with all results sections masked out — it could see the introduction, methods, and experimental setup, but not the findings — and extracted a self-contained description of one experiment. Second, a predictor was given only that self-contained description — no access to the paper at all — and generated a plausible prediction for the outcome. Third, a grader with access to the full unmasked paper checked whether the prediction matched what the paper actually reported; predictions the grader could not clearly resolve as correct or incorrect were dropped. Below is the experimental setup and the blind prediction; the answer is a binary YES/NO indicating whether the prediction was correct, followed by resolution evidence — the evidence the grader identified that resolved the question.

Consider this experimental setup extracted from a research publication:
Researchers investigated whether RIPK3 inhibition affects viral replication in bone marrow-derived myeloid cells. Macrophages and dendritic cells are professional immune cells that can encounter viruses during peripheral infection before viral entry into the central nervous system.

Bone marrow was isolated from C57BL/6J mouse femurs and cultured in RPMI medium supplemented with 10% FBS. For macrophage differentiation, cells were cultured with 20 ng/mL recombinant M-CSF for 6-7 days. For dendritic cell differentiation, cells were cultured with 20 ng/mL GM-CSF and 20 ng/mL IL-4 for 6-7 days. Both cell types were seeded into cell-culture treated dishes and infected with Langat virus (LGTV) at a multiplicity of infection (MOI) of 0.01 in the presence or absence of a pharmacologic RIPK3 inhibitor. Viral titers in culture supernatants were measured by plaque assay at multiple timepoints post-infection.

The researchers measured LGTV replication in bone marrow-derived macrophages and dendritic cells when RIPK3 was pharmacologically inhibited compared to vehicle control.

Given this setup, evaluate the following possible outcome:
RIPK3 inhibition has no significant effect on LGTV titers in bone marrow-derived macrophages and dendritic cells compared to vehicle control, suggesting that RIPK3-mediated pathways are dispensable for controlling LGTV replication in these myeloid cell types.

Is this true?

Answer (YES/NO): YES